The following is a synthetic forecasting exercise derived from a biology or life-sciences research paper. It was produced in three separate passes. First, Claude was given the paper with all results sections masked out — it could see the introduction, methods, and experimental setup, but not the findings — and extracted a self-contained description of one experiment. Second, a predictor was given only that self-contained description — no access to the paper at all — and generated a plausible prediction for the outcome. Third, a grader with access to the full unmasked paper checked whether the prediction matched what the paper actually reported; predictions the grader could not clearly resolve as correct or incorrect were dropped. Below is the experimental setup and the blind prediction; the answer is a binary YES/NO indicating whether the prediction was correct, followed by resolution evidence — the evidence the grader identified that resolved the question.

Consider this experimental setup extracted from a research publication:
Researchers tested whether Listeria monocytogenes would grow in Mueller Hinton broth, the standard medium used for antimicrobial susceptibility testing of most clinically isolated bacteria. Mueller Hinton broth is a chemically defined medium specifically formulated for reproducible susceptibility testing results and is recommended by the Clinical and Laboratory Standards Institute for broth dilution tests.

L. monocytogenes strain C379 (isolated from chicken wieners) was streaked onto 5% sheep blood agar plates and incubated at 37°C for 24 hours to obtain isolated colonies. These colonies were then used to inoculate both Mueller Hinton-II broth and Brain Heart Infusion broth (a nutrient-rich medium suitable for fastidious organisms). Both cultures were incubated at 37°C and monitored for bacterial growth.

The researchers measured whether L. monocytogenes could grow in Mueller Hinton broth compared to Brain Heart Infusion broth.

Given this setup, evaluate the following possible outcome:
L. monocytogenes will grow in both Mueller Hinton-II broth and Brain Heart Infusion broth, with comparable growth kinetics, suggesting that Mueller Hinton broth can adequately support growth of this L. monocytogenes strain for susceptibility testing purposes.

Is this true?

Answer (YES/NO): NO